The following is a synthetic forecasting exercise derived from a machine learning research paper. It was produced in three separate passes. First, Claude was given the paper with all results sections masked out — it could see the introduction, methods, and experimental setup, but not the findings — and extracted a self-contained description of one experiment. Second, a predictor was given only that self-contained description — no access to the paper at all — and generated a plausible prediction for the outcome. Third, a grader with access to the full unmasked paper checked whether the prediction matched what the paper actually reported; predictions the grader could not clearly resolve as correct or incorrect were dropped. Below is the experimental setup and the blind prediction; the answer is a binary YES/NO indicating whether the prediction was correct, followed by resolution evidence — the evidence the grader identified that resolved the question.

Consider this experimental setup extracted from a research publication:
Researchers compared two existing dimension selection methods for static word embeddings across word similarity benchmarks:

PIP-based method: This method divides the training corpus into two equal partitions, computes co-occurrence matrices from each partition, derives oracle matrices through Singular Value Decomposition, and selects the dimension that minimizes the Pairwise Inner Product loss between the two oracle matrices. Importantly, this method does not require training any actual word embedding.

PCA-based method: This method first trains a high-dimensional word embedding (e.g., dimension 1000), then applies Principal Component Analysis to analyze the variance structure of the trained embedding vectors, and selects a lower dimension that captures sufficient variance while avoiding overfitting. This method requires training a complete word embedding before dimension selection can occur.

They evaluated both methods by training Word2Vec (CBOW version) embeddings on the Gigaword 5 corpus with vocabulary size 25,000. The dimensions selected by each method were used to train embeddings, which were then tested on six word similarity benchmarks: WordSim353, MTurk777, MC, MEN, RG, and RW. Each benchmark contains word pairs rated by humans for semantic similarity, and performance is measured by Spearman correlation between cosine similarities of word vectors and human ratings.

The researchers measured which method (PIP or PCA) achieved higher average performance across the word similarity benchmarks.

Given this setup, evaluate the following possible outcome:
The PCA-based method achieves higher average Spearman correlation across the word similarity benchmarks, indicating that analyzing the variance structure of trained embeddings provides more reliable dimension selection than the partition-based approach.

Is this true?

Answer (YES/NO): NO